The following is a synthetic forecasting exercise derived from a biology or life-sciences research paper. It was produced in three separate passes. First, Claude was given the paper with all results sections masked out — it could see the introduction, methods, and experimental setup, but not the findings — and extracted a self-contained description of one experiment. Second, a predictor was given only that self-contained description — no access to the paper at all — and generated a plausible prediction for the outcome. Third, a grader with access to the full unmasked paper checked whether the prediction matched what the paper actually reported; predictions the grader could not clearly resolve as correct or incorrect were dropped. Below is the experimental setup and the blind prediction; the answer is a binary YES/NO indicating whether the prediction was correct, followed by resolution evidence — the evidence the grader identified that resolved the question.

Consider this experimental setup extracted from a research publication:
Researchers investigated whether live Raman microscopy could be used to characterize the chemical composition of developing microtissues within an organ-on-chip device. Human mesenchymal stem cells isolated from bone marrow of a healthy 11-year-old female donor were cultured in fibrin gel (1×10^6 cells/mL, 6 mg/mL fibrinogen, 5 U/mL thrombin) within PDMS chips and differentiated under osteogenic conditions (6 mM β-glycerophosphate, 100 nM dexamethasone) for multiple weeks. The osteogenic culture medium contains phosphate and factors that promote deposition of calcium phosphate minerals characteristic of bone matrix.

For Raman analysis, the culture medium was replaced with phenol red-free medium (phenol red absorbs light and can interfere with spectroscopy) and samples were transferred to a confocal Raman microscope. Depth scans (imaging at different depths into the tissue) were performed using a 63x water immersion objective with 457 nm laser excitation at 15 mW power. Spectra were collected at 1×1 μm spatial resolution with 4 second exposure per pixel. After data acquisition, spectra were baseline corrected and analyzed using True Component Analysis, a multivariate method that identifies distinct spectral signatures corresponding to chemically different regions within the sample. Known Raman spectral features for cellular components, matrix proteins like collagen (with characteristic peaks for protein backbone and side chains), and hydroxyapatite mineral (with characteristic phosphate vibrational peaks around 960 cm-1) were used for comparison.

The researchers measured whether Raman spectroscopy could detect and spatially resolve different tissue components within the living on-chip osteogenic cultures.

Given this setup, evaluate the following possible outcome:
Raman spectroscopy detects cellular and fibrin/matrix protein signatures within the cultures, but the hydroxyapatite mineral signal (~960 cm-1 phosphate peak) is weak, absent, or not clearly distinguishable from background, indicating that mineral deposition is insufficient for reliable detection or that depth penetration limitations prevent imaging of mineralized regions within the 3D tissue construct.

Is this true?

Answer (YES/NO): NO